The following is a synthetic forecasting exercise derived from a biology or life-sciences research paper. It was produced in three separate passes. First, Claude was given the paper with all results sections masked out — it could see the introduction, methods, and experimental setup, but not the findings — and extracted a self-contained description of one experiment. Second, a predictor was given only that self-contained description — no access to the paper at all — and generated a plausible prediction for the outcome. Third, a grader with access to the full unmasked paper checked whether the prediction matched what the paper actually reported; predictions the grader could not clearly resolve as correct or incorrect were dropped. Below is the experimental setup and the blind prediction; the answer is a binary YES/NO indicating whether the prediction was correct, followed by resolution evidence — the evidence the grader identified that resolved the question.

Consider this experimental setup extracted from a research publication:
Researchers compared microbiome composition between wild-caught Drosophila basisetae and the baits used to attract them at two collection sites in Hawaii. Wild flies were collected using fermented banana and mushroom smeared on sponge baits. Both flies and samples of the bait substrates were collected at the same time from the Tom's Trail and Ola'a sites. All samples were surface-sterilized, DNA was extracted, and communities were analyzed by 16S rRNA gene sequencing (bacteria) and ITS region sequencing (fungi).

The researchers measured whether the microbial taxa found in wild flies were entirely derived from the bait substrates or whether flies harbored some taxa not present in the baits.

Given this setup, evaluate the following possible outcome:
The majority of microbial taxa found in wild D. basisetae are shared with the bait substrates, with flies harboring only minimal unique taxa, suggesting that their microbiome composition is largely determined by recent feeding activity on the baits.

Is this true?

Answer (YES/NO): NO